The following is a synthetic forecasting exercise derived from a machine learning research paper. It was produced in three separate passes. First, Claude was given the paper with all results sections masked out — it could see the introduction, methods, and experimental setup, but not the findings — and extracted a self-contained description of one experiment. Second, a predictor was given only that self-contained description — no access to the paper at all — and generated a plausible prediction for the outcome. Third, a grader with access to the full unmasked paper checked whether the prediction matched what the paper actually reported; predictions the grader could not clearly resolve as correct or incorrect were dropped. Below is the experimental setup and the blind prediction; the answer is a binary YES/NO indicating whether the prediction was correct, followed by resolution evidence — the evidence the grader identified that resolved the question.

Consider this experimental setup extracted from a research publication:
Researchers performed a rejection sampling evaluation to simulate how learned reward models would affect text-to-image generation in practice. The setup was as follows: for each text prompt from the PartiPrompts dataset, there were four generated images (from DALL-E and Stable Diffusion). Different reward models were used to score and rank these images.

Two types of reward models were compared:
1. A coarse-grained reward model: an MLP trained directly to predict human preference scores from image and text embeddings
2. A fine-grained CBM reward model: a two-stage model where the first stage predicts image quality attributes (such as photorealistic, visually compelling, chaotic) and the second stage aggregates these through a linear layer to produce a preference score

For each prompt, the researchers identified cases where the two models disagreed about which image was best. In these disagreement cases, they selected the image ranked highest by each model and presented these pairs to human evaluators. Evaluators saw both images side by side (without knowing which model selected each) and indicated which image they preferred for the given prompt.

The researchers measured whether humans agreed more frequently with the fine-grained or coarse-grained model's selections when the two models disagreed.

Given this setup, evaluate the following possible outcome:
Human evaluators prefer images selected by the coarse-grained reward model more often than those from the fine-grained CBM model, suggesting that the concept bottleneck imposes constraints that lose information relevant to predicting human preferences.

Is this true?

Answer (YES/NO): NO